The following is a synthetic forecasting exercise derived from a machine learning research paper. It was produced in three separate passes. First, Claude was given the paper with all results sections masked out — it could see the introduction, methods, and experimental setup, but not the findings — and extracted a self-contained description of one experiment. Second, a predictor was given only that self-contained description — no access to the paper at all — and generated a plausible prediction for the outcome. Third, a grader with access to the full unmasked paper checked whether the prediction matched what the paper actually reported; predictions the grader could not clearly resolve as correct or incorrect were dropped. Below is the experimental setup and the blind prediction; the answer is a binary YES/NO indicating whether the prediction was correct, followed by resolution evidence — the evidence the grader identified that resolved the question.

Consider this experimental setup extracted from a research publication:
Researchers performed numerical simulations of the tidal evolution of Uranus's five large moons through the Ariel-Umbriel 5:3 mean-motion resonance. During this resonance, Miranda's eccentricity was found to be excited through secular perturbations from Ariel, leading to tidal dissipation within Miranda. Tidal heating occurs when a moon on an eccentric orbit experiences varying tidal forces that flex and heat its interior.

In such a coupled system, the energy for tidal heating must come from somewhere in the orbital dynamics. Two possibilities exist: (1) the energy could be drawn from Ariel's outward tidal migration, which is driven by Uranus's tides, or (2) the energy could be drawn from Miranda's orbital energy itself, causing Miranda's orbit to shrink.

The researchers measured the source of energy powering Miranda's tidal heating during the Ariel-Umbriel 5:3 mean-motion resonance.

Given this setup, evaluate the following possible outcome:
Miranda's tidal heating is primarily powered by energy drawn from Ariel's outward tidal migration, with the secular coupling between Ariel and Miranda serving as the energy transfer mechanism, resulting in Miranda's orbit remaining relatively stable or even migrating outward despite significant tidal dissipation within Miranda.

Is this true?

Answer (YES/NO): NO